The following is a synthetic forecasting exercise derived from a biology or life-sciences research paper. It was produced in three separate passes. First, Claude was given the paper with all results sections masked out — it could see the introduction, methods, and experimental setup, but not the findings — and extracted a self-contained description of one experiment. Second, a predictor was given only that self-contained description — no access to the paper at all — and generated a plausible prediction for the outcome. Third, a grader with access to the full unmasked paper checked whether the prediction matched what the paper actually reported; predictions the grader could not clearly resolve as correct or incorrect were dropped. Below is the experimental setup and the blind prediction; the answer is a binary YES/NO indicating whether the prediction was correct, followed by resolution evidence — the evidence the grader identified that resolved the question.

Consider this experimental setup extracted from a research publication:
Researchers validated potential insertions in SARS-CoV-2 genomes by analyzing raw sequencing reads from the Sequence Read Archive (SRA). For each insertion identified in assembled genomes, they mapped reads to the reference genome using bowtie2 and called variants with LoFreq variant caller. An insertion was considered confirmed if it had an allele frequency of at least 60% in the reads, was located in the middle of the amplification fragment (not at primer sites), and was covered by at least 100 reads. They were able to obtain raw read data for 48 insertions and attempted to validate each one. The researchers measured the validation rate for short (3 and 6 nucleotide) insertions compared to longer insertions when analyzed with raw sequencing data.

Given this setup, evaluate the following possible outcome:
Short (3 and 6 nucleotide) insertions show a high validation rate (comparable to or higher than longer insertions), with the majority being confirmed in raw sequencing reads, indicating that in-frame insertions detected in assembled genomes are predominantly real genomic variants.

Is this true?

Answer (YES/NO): NO